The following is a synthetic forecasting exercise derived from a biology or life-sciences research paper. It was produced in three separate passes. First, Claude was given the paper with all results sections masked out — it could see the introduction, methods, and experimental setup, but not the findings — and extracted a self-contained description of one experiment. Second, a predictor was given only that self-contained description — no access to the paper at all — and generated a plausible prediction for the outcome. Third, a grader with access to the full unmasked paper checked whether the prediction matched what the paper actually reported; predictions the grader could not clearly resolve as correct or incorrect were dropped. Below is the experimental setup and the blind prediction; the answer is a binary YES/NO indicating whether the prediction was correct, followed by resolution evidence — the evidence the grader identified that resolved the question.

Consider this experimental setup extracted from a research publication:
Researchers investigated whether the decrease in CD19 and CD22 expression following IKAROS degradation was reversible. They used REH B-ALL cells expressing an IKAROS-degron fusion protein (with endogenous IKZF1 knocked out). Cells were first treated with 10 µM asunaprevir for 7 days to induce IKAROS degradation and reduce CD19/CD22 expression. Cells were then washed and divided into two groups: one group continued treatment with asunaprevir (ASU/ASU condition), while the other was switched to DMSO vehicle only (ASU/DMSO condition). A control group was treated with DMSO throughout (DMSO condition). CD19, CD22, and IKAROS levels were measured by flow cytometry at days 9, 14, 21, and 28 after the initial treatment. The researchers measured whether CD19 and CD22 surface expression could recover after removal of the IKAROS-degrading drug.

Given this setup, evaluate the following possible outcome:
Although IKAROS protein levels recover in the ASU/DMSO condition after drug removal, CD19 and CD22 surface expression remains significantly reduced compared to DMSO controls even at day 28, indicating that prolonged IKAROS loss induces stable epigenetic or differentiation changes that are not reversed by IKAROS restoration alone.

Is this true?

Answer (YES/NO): NO